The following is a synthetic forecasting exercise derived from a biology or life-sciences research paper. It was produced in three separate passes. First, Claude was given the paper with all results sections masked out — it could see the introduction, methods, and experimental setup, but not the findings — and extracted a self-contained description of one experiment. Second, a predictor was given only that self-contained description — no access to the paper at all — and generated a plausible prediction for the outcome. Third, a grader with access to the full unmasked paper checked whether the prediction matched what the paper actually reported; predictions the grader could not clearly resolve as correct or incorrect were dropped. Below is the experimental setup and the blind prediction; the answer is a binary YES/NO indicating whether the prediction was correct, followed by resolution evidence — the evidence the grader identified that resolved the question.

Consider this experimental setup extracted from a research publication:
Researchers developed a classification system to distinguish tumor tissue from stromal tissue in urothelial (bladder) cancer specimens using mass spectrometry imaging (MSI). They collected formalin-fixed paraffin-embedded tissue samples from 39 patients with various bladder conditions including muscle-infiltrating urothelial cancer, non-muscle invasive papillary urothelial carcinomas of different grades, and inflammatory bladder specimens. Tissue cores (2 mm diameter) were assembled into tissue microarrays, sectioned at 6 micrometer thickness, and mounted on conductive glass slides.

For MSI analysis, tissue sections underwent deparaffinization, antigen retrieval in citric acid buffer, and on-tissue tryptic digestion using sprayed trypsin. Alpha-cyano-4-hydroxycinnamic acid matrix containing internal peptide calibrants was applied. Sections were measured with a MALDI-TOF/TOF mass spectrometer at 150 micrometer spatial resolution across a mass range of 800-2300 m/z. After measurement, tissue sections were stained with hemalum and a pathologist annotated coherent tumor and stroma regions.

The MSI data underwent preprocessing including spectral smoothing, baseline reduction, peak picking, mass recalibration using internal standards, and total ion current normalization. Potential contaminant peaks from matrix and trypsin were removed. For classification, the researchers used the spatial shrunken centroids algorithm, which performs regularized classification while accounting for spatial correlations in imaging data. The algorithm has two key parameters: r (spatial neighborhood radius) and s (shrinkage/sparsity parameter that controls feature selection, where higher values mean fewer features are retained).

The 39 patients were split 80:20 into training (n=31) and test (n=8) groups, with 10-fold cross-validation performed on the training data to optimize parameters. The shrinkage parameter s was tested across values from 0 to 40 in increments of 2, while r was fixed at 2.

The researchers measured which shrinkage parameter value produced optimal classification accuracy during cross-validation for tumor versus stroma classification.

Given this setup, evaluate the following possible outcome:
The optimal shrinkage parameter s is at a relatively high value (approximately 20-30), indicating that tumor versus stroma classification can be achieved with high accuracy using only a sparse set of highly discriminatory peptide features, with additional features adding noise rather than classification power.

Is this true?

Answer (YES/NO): NO